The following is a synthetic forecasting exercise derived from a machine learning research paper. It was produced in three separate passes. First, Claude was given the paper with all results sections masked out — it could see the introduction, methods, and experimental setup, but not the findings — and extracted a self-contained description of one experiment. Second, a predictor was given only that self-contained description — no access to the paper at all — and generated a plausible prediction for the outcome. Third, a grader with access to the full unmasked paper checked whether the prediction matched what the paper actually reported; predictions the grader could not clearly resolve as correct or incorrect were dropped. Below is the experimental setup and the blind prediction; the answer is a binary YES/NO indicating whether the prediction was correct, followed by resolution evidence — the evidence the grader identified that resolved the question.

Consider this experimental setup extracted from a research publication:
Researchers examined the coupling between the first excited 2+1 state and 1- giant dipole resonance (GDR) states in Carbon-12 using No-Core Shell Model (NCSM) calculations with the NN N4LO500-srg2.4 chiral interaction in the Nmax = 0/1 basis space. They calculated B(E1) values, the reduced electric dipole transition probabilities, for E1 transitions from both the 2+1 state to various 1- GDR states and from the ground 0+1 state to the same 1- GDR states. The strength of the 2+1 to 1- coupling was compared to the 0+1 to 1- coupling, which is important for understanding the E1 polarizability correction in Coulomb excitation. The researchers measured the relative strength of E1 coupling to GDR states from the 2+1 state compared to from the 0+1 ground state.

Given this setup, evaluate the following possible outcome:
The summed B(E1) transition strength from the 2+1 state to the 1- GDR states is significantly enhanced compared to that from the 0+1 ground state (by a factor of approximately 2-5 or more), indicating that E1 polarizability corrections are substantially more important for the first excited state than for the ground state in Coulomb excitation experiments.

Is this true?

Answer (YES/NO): NO